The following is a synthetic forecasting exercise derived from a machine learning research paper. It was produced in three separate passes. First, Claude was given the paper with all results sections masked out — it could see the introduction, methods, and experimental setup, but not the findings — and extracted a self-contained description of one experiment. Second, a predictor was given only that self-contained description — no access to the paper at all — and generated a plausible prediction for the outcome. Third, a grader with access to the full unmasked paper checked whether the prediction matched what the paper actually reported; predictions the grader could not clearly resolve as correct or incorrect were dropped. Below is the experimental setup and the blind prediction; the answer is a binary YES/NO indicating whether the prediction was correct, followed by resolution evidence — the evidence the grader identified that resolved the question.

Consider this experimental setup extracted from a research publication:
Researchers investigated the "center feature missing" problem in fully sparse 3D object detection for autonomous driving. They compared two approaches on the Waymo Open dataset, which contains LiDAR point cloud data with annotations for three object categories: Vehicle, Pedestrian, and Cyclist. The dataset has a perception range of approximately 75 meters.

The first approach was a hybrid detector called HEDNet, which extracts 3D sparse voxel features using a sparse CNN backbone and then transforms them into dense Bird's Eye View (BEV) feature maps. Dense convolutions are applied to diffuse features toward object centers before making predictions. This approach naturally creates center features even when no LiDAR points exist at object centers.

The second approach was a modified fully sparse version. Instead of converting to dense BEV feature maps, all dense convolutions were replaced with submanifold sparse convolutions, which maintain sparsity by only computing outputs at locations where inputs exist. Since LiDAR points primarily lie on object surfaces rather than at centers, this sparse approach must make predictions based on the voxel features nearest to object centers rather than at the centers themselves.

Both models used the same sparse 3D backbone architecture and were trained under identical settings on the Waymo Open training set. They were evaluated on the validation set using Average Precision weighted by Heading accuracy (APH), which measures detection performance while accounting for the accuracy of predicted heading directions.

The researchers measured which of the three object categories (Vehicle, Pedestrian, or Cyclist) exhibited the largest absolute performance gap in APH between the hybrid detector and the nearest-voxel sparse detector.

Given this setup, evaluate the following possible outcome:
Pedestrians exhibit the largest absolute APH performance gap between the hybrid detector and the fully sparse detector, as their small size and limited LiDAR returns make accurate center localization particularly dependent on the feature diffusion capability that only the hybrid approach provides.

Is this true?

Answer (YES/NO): NO